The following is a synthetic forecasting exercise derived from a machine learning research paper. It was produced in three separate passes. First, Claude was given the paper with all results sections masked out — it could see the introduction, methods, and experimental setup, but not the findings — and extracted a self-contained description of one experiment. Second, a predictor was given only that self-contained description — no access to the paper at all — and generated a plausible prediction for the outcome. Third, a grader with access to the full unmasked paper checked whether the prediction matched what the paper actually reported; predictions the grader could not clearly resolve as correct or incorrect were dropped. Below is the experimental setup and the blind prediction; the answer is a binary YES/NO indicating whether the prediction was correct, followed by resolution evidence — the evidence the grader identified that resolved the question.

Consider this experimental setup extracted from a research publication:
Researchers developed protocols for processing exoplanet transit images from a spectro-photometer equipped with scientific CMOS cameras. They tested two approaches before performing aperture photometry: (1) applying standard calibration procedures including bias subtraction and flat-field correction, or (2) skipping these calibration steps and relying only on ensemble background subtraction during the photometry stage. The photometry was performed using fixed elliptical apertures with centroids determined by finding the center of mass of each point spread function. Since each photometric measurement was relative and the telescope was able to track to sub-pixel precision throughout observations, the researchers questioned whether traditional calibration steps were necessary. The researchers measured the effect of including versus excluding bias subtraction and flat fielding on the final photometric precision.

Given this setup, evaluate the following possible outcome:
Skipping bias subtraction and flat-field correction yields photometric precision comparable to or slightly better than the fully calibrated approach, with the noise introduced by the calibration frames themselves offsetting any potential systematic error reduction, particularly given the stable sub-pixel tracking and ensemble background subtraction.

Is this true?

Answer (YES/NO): YES